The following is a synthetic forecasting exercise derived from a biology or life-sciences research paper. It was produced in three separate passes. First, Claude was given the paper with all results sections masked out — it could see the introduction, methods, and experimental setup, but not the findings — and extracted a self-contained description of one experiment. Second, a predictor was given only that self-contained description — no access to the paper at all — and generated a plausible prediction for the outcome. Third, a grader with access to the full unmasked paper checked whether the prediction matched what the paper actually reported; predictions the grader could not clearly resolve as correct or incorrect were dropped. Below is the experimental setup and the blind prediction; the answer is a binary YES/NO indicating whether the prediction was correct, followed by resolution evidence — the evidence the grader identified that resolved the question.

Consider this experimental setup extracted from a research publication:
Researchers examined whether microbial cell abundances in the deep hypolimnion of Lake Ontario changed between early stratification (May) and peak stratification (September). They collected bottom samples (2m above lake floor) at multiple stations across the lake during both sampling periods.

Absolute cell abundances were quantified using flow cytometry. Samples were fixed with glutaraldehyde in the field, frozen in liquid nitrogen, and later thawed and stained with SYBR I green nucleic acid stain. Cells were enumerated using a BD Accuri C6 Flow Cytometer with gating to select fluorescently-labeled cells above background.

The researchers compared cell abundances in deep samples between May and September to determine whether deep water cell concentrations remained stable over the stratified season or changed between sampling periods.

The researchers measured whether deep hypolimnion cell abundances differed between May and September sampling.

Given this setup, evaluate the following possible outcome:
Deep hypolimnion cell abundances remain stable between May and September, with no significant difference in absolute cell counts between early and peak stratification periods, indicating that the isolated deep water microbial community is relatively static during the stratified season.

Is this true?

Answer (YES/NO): NO